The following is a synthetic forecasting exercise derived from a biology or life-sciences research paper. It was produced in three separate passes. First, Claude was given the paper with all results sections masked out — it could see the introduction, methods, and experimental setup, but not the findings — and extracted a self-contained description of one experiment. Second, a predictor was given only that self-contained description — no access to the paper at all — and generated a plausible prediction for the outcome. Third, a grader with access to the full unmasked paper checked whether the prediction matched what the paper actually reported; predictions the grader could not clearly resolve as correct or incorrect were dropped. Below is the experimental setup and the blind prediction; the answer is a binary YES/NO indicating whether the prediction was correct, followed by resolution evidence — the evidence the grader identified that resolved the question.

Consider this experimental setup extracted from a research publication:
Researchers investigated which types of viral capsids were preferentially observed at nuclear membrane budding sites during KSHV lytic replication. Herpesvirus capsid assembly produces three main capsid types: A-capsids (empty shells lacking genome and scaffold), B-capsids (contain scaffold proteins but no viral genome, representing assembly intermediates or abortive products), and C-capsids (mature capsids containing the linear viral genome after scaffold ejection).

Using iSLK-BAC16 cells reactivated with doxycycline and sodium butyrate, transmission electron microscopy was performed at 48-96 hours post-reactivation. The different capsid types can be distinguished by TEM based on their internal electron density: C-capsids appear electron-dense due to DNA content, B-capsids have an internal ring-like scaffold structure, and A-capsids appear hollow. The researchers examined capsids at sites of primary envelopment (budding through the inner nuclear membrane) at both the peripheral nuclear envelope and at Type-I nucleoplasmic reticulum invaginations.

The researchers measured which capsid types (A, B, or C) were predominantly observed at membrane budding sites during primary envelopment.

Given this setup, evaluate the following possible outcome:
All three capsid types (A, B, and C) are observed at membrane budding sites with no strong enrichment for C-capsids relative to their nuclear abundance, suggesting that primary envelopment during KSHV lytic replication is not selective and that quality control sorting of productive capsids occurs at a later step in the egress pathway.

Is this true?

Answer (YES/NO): NO